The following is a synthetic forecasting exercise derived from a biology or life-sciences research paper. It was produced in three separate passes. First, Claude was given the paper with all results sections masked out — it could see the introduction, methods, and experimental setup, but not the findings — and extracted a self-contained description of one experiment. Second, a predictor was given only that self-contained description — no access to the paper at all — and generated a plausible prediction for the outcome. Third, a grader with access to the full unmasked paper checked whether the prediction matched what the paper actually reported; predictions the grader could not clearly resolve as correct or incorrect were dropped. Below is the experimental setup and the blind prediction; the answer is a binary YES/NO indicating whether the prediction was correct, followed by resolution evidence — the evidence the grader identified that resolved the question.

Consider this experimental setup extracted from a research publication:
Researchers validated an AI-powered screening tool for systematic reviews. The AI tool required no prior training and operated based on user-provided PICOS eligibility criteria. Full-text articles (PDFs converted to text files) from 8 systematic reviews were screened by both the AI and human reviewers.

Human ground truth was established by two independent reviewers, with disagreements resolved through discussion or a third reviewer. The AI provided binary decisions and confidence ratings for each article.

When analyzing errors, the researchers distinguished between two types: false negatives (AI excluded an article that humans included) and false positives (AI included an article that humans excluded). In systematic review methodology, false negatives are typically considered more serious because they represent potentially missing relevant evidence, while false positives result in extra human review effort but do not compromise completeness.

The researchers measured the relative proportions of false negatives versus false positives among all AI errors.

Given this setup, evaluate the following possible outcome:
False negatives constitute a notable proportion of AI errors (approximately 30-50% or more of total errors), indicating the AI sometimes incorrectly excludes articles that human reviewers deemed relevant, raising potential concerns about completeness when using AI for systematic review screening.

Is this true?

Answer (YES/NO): NO